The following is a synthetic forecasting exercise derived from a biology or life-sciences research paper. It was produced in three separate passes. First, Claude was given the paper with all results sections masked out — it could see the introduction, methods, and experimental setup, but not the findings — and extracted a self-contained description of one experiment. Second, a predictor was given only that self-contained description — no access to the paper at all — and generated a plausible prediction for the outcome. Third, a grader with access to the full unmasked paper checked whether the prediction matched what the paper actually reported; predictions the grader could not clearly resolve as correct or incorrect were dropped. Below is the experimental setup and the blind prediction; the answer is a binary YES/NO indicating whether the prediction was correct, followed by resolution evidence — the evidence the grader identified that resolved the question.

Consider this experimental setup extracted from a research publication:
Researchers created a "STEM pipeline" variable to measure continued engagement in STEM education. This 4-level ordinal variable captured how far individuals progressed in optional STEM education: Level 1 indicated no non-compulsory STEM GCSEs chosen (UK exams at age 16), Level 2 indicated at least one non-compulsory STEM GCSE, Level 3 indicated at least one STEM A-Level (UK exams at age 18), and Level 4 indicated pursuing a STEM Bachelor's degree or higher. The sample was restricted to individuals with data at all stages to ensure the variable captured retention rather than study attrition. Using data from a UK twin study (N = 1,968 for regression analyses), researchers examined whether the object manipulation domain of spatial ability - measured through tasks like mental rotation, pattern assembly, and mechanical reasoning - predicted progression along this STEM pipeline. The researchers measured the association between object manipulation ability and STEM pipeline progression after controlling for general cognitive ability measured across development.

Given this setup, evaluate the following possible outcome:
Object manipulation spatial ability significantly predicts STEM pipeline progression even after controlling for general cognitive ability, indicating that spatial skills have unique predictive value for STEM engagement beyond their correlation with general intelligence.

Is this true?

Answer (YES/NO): YES